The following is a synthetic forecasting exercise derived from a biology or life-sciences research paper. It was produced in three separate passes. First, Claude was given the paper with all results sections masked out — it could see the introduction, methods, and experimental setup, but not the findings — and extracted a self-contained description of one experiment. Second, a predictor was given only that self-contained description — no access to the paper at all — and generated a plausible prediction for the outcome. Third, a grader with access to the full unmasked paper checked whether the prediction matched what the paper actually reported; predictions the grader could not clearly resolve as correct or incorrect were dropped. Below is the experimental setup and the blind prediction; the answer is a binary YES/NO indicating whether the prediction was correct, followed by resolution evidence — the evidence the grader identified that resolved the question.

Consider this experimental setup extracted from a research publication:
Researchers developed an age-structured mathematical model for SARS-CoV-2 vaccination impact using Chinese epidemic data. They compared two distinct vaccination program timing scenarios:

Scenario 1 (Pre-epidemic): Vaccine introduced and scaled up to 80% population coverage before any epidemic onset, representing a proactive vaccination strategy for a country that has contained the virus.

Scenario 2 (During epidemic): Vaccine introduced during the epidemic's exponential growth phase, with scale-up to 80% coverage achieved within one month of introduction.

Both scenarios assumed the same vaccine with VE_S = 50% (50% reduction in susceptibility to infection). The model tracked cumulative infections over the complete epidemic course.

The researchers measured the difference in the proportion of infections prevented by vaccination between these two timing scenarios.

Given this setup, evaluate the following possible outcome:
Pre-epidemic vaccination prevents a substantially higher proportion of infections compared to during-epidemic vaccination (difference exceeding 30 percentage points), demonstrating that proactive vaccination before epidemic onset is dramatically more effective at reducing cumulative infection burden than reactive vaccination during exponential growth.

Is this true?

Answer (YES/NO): NO